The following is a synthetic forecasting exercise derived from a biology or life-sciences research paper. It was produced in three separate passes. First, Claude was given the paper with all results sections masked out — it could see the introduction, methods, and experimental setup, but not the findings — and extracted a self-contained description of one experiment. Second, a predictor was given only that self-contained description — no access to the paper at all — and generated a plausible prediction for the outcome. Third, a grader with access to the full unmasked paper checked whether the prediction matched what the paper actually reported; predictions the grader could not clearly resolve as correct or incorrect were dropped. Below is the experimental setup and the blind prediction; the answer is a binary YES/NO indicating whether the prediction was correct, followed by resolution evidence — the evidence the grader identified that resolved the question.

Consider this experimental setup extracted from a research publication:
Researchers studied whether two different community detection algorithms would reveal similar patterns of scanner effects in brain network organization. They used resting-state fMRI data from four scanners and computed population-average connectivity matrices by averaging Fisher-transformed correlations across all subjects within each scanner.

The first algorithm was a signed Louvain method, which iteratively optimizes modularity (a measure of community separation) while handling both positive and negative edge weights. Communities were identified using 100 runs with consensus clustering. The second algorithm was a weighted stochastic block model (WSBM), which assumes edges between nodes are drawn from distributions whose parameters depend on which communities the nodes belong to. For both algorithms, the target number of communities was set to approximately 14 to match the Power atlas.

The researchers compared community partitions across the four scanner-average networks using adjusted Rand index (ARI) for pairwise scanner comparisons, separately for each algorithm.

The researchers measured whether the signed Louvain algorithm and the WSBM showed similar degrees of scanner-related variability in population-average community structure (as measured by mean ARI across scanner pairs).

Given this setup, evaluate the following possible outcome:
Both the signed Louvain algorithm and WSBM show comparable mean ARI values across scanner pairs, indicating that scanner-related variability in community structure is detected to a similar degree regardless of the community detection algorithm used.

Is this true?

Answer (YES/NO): NO